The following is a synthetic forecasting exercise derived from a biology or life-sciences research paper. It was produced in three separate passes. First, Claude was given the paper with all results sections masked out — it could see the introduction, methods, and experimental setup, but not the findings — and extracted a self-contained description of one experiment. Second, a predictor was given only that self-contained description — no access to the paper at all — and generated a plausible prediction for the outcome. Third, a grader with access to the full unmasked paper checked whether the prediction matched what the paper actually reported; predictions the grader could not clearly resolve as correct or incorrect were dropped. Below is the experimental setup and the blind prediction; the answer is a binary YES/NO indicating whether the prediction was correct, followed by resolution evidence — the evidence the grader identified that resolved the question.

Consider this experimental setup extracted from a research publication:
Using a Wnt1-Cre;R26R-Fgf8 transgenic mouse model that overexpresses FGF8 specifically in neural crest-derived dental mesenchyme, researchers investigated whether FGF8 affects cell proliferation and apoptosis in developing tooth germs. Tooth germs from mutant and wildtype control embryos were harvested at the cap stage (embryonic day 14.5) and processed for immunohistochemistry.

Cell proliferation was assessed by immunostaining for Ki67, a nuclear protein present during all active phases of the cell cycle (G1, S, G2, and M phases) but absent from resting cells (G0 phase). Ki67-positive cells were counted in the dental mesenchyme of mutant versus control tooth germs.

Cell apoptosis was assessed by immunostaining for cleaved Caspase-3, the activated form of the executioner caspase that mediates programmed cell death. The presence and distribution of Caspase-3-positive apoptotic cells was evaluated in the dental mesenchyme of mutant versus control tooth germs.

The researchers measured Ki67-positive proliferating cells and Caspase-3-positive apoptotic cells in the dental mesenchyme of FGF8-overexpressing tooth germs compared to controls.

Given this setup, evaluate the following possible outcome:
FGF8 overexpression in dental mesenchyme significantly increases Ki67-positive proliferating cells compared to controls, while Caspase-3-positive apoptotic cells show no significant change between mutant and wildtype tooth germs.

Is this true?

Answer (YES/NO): NO